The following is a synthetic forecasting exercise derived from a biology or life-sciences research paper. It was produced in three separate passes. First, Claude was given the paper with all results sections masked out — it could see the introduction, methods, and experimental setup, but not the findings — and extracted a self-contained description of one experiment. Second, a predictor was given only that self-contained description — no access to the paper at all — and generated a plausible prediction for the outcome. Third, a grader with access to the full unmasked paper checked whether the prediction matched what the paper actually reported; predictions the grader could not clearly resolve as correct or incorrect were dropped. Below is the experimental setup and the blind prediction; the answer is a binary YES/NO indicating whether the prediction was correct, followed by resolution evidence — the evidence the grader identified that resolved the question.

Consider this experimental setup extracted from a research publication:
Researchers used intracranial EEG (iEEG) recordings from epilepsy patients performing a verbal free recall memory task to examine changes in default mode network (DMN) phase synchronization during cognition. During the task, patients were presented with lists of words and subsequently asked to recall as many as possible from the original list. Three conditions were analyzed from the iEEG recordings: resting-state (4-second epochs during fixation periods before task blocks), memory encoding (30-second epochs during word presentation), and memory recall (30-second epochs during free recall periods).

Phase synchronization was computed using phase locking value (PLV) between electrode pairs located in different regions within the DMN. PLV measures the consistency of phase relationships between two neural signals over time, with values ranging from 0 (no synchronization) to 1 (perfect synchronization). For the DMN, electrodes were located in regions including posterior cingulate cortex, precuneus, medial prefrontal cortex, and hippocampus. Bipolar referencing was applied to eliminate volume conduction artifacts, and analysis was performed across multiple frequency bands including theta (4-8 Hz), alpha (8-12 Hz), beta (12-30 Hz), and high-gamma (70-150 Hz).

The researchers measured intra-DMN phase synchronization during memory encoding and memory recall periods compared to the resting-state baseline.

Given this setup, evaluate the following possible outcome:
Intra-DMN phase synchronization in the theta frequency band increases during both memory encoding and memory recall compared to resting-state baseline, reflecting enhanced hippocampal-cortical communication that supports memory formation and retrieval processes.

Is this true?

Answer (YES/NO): YES